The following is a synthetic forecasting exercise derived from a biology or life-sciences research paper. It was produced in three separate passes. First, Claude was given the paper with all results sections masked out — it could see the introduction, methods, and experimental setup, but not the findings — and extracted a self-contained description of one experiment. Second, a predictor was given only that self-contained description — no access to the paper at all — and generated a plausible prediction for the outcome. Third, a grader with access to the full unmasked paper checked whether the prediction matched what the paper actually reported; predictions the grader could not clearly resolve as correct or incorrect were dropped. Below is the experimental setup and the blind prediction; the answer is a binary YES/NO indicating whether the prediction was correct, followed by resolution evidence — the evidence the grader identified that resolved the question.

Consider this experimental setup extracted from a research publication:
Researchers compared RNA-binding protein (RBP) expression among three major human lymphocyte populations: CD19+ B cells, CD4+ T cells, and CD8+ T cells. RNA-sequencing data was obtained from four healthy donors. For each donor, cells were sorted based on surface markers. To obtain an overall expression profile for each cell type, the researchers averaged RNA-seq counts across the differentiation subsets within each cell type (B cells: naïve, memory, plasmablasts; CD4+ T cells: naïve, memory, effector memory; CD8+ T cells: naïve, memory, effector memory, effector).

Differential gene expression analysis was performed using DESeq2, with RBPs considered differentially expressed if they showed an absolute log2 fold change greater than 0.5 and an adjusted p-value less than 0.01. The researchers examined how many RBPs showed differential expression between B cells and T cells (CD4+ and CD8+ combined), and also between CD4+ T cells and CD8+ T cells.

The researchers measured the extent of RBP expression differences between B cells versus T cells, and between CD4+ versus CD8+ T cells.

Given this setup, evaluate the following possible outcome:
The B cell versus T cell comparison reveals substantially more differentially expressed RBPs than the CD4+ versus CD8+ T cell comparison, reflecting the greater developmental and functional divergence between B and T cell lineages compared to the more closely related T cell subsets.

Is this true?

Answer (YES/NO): YES